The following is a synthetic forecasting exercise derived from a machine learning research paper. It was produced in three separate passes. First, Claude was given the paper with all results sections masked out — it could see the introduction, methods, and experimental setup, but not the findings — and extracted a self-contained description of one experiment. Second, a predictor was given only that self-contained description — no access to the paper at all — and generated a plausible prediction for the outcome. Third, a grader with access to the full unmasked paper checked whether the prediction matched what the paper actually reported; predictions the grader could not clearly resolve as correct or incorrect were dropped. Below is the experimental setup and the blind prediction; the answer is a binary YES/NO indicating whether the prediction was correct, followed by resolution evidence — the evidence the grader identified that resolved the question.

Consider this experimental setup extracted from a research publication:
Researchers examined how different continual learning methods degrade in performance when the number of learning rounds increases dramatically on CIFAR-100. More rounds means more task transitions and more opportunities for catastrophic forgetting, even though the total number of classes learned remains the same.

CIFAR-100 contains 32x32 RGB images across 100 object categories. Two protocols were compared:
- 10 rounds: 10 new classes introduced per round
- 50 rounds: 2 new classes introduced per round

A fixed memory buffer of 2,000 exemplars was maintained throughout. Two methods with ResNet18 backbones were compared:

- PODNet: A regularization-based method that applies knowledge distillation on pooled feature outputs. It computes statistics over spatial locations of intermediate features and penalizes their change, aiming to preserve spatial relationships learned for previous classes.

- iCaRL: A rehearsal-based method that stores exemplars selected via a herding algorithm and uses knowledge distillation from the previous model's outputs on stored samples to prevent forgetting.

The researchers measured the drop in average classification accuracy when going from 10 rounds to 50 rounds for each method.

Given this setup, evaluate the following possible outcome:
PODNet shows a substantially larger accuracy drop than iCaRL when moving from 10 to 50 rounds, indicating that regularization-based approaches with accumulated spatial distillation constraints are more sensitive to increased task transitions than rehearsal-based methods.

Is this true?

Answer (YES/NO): NO